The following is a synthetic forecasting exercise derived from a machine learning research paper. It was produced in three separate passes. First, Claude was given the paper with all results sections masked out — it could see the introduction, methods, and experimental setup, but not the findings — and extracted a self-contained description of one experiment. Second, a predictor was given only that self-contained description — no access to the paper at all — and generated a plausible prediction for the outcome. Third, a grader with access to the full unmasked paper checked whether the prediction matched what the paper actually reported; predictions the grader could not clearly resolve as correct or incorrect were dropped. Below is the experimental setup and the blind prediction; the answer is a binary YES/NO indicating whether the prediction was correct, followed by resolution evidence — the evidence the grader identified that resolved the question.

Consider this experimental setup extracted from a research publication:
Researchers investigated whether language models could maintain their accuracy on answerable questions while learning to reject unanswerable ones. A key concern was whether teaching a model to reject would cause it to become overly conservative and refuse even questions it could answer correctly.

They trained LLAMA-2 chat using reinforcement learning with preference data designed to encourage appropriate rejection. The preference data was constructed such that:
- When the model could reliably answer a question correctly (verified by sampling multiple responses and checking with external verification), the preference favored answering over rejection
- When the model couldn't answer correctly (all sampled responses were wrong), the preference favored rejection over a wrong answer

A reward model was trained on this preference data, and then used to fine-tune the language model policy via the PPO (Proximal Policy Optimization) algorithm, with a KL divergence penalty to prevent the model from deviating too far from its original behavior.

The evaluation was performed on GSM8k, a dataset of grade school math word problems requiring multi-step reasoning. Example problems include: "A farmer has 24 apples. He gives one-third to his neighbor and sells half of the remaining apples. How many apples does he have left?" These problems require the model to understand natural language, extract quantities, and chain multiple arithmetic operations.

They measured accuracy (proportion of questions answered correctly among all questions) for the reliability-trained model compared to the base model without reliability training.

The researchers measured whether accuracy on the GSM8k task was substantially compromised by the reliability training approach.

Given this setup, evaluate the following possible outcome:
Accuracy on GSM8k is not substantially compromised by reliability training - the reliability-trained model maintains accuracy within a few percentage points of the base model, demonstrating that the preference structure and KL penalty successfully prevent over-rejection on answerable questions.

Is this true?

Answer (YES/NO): YES